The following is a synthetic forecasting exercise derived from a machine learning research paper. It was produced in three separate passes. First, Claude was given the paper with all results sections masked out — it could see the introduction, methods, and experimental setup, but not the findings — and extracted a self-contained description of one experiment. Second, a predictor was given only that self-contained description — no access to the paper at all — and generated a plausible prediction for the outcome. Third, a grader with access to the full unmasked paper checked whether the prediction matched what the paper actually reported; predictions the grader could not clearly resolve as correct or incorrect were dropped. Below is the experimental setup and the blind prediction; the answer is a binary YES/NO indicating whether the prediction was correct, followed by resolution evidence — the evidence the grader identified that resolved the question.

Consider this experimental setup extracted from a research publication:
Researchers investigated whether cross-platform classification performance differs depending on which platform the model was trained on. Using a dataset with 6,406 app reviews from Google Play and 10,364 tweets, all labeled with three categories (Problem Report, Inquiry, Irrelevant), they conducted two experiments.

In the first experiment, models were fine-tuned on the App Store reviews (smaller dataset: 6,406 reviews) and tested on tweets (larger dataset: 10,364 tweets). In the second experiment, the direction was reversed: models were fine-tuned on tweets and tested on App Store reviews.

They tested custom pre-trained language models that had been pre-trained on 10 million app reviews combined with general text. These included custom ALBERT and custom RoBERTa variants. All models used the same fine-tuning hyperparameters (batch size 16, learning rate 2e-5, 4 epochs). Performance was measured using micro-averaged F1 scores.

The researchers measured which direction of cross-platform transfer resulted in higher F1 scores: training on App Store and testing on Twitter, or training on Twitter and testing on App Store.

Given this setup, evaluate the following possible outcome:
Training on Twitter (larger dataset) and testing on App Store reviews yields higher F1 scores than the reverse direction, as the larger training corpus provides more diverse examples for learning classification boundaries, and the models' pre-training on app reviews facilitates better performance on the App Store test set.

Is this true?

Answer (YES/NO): YES